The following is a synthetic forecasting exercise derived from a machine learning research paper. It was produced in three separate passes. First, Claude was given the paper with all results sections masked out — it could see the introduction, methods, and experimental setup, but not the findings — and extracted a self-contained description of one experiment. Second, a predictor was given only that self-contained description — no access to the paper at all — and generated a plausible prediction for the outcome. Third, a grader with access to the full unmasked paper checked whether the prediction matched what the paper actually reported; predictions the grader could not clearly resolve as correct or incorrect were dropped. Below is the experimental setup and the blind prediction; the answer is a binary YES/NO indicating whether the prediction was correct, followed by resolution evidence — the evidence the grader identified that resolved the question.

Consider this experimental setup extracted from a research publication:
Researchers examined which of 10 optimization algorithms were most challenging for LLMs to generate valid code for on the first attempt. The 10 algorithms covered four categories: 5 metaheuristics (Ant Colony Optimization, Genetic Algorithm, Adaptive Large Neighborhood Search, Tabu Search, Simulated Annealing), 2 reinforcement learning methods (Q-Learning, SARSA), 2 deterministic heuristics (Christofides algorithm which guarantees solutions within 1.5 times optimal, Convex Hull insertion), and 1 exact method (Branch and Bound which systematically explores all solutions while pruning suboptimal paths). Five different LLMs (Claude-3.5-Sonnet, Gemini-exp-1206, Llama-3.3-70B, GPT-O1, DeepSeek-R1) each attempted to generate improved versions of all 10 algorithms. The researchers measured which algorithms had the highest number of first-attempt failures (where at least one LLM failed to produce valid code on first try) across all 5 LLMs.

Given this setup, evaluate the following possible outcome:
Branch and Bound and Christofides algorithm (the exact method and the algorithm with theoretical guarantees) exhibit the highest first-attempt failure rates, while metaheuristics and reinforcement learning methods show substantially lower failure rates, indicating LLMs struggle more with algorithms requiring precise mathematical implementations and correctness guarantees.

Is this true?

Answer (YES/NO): NO